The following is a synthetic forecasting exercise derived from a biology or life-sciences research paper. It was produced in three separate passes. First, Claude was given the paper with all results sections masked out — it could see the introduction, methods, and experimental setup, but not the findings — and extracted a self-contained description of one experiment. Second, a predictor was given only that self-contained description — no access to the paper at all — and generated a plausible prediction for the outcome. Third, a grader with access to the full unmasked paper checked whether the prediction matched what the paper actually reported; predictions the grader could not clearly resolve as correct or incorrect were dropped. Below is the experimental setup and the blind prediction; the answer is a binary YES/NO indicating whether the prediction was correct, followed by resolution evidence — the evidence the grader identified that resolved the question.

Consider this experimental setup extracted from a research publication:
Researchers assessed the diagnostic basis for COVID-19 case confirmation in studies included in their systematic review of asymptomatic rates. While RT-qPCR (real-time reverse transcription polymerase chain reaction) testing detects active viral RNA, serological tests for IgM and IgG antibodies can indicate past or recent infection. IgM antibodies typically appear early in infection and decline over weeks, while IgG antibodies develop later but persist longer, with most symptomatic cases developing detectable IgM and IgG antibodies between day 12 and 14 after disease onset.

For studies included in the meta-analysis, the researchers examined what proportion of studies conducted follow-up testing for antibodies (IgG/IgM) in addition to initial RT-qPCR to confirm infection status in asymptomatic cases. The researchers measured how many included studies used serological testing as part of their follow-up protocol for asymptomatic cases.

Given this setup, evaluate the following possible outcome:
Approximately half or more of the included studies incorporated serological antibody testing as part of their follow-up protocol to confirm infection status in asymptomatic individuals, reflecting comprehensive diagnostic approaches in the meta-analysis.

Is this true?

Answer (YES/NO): NO